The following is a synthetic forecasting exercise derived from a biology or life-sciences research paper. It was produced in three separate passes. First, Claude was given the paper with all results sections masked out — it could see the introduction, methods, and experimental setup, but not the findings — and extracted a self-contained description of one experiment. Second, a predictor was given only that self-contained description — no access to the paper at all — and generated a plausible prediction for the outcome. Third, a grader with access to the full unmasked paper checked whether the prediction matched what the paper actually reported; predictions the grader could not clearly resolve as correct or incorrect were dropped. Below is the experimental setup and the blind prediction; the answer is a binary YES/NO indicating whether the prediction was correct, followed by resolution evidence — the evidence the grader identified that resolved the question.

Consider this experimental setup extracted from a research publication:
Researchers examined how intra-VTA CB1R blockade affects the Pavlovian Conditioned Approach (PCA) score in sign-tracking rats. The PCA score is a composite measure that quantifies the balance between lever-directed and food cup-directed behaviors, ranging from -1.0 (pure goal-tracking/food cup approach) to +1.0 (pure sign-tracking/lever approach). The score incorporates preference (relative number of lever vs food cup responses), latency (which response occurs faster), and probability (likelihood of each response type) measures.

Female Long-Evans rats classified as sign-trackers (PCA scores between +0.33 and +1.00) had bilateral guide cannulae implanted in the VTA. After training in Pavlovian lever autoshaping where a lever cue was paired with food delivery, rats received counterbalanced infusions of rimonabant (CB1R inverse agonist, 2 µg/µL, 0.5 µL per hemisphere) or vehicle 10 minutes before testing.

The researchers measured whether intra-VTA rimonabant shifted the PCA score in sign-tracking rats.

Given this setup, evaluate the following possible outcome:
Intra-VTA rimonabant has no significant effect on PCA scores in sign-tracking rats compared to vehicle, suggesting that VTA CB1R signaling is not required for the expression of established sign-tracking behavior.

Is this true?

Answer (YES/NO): NO